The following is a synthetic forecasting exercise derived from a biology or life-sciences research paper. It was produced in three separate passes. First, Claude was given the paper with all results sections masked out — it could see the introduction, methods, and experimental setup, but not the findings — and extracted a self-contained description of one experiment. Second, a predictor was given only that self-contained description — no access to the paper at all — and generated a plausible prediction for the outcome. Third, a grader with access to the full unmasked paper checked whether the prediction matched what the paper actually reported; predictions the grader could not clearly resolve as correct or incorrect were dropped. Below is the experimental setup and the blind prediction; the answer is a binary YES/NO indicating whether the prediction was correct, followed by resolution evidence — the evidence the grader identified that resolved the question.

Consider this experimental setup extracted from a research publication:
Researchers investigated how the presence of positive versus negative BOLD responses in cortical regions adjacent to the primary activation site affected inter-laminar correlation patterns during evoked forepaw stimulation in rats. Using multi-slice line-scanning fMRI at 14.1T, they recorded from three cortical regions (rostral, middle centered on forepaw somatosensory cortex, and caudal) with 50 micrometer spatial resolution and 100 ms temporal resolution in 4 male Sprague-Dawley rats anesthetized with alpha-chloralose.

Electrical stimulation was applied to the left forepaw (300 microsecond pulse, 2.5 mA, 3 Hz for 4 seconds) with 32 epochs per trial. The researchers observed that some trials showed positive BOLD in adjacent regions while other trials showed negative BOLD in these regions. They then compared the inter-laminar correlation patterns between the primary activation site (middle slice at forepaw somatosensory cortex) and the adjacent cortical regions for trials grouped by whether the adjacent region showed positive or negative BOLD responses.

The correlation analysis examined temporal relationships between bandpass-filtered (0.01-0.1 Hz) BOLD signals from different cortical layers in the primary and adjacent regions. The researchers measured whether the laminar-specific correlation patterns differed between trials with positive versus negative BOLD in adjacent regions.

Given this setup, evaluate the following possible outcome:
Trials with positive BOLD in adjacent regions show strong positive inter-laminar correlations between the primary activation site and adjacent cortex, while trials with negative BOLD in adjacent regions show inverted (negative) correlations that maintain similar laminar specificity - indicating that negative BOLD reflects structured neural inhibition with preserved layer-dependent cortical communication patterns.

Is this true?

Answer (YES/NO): NO